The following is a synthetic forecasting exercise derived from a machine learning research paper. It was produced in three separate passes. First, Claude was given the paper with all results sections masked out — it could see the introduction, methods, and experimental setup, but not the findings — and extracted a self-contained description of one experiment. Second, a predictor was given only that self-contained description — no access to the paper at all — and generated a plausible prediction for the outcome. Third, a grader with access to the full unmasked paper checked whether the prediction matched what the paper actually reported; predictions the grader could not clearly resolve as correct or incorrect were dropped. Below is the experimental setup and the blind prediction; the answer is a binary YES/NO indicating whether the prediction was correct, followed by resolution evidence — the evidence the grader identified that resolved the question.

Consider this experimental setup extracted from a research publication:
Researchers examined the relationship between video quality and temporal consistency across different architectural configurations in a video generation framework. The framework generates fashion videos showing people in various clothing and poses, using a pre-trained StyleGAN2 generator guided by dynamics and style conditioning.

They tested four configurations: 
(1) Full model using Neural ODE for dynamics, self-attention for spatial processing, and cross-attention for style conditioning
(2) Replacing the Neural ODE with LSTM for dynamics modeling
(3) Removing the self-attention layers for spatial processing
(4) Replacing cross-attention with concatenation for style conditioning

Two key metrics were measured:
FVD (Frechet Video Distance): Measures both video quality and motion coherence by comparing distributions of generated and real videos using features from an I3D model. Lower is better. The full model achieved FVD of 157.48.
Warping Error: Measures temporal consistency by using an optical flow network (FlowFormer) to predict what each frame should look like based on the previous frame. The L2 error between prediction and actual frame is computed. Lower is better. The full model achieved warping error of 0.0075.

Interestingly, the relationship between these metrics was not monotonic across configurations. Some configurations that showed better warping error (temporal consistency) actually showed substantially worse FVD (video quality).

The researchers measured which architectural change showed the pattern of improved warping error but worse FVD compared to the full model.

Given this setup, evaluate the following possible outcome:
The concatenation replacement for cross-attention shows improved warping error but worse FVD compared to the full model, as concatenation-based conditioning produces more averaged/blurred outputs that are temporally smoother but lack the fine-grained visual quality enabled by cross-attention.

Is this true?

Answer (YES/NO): YES